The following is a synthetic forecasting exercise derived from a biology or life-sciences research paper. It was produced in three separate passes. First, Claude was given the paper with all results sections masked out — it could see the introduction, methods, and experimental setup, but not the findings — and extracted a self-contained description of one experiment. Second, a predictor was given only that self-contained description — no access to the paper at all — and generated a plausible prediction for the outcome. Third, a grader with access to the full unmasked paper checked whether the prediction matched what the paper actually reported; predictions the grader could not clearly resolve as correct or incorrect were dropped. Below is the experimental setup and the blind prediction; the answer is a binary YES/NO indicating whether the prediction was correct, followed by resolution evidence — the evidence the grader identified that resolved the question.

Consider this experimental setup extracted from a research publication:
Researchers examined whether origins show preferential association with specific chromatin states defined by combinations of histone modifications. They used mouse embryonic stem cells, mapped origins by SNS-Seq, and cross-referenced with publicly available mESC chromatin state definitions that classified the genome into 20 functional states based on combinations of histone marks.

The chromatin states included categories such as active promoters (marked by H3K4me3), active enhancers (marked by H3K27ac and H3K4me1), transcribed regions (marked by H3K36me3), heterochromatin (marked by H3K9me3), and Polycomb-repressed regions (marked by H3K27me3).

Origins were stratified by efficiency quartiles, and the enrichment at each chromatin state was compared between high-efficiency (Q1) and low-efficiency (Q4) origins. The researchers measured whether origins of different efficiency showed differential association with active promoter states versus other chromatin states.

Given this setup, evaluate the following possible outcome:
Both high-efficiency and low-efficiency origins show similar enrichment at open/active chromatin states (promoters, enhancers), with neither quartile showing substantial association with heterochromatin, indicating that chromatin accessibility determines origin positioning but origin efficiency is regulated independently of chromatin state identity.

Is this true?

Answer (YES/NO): NO